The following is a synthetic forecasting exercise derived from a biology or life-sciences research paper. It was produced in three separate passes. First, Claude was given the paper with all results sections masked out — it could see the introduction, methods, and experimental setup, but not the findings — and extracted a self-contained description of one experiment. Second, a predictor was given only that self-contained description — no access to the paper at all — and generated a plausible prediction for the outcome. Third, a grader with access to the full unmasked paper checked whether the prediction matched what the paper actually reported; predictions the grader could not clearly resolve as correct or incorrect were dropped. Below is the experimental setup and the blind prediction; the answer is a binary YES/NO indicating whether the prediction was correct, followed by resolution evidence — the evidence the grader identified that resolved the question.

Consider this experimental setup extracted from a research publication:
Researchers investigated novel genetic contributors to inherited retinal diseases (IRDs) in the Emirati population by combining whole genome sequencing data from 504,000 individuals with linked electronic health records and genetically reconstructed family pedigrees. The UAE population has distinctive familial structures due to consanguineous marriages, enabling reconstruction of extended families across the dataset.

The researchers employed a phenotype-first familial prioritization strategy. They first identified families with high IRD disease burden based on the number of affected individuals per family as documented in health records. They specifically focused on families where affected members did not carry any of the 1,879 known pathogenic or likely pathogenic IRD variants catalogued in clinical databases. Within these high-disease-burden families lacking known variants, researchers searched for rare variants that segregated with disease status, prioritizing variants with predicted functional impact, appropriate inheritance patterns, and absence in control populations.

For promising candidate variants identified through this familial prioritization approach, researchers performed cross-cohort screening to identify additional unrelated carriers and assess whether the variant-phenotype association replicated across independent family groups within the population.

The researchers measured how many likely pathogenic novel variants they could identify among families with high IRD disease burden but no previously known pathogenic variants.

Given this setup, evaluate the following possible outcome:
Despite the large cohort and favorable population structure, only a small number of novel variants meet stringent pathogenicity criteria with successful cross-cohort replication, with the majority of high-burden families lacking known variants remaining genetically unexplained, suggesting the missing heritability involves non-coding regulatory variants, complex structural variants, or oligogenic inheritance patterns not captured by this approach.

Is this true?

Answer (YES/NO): NO